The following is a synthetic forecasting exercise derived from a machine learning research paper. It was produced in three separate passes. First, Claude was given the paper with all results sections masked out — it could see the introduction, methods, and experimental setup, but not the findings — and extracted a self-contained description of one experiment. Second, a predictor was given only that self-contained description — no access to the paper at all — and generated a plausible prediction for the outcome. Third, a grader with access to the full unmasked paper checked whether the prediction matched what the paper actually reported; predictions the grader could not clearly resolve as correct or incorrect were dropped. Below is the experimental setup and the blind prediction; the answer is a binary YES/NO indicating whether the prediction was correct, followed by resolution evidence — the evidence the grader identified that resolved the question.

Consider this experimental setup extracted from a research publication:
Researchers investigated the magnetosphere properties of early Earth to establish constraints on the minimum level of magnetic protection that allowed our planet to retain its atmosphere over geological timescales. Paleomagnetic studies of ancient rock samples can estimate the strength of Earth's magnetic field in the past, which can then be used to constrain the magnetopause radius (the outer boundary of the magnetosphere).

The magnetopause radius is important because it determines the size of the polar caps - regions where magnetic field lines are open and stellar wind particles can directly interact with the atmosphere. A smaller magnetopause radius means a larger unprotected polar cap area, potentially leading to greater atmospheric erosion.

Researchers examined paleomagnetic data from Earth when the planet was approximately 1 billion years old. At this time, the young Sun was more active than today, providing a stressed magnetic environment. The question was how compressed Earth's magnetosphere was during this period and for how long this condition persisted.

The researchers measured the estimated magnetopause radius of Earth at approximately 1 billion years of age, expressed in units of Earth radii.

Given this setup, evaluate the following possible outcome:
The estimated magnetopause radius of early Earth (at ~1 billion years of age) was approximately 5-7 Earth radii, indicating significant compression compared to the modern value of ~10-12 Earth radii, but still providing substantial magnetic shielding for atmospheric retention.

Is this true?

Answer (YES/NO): YES